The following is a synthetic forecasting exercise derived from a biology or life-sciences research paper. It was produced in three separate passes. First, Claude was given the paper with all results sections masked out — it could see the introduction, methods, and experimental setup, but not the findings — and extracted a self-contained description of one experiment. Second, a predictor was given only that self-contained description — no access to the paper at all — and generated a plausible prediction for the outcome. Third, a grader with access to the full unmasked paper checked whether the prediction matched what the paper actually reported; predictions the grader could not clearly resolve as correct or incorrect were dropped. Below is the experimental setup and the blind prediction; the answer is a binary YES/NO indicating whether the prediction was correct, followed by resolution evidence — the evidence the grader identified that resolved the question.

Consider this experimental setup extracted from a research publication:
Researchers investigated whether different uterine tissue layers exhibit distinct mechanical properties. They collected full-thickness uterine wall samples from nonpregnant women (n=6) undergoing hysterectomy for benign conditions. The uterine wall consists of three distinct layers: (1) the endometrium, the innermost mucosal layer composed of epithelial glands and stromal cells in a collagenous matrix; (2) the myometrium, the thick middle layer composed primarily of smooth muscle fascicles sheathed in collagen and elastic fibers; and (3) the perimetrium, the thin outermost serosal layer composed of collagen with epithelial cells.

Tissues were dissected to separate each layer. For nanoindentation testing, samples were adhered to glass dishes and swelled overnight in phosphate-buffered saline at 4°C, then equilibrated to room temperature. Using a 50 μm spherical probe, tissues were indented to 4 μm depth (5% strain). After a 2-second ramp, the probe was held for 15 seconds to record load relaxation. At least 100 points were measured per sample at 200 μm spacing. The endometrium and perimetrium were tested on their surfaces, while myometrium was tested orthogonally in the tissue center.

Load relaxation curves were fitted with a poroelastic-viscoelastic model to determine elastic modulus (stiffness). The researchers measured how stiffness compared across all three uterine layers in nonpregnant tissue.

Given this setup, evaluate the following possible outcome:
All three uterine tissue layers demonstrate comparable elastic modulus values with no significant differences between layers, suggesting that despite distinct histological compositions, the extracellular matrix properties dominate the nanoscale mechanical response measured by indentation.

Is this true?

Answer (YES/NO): NO